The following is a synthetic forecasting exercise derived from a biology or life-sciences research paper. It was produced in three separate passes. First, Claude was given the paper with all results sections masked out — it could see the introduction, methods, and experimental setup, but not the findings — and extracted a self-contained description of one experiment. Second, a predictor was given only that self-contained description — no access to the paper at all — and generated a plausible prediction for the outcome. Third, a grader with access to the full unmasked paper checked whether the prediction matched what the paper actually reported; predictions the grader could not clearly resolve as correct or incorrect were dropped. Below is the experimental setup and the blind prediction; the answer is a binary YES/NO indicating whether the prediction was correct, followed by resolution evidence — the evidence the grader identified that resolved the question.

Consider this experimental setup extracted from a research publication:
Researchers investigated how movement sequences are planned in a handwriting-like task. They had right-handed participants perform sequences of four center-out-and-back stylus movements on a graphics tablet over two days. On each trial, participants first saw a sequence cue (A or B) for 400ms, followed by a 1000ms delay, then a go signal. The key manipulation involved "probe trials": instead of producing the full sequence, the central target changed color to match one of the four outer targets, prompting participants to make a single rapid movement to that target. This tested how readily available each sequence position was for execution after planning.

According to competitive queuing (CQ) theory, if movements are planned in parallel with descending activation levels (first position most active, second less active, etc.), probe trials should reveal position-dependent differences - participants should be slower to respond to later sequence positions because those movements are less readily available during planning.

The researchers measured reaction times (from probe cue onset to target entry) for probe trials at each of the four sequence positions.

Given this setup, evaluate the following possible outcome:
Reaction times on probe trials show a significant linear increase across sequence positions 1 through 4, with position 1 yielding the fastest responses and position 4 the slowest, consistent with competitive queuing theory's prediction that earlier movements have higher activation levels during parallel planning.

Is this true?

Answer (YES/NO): NO